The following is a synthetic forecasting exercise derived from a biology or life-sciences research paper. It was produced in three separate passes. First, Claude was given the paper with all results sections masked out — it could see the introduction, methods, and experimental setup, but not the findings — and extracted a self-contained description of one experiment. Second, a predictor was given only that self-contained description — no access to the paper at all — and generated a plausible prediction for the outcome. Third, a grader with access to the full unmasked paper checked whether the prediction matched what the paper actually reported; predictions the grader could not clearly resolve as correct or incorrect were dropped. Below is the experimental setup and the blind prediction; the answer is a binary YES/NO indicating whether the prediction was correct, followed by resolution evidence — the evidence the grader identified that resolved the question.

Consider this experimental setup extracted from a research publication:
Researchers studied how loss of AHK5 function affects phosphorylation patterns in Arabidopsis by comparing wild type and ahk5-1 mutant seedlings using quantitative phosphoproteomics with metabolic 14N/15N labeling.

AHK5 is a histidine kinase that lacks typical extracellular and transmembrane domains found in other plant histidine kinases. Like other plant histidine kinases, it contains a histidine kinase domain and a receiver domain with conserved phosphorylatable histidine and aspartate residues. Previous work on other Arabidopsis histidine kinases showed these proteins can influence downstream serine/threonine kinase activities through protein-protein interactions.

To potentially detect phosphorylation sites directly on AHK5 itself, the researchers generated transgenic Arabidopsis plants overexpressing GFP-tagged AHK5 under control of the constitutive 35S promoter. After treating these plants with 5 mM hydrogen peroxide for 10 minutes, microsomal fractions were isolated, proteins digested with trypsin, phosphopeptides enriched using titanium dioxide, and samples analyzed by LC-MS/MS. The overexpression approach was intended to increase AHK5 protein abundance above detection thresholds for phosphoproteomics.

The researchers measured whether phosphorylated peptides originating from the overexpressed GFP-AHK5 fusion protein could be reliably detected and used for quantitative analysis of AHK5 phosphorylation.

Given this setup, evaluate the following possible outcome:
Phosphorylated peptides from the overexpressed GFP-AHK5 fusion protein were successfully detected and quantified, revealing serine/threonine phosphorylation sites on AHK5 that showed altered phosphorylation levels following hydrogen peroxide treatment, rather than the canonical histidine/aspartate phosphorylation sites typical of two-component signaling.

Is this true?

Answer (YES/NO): NO